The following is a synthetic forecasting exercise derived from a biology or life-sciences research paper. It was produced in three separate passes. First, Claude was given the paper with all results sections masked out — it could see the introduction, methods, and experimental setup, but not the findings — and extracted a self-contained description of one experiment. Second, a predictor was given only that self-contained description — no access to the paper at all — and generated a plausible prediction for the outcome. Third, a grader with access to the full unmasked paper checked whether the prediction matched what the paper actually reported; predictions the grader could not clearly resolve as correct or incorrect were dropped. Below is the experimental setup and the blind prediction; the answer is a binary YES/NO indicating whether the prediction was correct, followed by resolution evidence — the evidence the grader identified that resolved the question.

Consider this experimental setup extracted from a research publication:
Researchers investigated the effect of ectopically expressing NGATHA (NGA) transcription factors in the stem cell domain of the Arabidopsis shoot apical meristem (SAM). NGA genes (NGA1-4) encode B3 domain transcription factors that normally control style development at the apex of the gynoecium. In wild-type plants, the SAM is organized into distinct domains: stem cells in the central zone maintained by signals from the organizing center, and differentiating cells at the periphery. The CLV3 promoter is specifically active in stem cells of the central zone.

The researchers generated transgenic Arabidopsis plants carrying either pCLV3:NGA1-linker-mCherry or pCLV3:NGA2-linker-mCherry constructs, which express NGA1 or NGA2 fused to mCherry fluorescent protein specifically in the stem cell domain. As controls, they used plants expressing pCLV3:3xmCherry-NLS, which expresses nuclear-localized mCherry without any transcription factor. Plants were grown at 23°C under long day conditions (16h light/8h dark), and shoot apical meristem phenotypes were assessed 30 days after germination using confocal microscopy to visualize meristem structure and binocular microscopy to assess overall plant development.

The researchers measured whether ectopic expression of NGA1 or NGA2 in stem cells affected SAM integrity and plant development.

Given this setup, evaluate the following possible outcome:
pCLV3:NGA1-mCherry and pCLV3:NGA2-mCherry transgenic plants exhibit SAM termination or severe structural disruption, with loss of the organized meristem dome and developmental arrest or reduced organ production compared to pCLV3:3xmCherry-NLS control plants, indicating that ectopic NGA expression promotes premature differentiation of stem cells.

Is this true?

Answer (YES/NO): NO